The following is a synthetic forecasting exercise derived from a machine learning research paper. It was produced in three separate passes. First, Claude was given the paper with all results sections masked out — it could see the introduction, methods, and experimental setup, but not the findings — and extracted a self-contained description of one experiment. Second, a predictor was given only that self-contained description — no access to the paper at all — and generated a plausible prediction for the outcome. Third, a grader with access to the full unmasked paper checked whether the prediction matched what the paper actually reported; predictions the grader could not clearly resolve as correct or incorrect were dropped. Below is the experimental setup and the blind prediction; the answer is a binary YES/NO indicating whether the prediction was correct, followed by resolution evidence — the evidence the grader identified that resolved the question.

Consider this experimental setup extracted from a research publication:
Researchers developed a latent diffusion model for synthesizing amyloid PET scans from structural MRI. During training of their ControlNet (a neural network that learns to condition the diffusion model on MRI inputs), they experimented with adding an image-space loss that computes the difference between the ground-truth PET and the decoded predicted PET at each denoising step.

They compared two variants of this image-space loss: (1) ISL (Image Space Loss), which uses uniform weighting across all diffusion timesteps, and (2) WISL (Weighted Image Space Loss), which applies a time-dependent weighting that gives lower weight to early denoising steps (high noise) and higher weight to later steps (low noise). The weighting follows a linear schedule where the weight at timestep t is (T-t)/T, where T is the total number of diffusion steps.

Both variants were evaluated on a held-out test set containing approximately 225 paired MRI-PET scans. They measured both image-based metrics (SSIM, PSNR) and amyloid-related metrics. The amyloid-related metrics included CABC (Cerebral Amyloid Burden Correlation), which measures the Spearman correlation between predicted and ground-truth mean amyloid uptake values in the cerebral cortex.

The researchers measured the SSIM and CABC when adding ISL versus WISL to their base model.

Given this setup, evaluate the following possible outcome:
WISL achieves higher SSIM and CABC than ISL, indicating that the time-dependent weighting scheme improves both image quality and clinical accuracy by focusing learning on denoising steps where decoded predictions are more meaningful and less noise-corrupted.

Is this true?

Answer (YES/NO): NO